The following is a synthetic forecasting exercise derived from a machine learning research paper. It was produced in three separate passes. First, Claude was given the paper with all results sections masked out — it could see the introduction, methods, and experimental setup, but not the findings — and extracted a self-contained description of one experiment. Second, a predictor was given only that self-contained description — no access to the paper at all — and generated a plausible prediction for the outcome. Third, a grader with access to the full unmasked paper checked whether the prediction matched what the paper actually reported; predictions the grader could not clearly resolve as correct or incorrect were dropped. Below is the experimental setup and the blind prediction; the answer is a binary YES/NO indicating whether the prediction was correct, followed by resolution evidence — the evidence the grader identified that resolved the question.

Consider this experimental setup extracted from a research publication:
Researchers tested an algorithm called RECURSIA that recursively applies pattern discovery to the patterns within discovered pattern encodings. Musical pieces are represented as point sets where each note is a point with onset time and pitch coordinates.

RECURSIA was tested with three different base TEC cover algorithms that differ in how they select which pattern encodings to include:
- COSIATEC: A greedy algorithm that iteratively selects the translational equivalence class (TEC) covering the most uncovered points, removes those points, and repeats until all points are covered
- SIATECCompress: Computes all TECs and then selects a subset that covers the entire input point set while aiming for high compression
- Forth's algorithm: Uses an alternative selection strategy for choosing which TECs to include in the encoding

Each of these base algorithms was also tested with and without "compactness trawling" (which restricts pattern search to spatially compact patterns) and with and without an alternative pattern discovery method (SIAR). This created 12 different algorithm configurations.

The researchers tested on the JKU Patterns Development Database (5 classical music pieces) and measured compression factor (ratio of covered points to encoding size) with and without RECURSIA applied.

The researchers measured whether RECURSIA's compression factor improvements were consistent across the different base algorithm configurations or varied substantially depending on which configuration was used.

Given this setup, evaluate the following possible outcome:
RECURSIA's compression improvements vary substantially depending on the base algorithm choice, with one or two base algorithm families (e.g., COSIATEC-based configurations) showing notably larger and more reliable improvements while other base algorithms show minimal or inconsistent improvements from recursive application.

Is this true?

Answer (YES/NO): NO